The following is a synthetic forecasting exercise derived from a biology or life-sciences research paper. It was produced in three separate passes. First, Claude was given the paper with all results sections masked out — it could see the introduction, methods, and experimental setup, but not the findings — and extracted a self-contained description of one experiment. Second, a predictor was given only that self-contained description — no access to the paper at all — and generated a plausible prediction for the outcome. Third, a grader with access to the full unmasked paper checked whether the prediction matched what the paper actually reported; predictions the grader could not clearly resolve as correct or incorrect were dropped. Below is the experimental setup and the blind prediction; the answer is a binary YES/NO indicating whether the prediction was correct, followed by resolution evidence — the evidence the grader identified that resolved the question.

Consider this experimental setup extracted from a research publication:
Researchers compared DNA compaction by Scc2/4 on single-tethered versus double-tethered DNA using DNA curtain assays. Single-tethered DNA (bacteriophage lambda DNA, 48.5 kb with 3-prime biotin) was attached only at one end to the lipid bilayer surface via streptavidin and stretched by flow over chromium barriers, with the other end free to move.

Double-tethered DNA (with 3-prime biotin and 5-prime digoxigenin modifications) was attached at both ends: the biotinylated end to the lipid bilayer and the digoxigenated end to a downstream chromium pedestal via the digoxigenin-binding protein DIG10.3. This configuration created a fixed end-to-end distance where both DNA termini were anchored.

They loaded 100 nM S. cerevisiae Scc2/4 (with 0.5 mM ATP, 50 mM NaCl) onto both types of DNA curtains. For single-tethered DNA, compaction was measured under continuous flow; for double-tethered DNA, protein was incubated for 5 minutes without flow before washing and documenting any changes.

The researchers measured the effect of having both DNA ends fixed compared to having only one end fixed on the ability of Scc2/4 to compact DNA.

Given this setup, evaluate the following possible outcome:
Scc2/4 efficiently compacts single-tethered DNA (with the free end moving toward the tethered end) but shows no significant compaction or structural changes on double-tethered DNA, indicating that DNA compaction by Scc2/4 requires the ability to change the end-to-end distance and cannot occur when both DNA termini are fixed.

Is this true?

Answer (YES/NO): NO